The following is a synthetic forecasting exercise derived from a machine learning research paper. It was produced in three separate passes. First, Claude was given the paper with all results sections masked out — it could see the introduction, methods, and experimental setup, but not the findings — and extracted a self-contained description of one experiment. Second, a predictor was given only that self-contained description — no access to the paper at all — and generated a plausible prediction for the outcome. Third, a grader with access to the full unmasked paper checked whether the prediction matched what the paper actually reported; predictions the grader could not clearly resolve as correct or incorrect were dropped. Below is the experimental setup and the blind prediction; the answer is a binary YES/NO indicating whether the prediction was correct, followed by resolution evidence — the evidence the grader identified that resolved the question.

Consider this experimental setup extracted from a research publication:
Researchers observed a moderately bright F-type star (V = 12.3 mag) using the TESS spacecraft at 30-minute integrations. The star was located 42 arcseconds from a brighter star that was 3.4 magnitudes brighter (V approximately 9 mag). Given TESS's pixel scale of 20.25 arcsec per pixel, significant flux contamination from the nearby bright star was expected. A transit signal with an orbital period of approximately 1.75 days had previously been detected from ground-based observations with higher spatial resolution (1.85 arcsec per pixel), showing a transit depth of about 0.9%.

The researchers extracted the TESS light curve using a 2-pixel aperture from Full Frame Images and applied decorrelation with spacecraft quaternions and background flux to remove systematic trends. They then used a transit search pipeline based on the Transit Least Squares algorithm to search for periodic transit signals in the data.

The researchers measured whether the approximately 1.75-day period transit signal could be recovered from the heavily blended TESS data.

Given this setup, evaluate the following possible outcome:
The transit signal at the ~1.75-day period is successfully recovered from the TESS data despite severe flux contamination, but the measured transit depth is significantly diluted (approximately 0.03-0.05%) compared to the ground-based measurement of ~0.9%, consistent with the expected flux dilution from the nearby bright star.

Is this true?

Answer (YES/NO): NO